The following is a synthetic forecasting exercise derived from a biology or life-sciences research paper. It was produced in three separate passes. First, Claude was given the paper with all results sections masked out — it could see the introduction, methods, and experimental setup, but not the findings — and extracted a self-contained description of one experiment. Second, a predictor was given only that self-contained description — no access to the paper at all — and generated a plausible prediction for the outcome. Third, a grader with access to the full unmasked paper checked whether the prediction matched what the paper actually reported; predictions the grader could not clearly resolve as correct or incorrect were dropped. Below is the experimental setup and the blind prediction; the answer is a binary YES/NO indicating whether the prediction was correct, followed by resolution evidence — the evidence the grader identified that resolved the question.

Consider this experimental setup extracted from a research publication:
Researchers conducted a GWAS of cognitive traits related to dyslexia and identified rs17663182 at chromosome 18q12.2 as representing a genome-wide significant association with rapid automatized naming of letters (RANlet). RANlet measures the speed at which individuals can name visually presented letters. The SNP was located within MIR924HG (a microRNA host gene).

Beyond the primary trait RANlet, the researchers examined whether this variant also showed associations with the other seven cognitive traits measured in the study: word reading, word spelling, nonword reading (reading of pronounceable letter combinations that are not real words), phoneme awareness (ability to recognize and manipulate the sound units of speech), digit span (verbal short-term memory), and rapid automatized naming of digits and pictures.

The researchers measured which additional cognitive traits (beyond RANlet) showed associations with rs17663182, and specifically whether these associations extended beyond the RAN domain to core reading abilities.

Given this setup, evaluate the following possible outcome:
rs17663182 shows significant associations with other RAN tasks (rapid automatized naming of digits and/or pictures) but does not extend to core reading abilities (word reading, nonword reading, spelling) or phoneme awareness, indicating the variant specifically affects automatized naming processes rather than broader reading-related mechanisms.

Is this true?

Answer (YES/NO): NO